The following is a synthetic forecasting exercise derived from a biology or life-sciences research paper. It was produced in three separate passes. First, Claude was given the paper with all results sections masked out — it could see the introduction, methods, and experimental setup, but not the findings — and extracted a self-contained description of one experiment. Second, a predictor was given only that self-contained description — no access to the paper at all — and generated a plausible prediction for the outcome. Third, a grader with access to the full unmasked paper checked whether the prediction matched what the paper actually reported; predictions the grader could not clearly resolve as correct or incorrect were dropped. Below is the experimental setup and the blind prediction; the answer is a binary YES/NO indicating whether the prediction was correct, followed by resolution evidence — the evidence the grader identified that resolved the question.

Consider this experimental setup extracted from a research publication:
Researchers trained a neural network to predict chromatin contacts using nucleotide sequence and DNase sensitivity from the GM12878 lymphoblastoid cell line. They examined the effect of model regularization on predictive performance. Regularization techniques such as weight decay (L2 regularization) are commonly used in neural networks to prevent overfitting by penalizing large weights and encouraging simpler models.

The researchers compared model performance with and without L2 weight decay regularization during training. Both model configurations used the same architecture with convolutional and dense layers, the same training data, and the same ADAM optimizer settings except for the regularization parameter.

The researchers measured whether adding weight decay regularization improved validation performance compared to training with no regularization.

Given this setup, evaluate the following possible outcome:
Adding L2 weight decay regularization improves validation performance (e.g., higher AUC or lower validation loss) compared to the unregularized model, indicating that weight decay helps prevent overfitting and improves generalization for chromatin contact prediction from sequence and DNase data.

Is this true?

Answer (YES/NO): NO